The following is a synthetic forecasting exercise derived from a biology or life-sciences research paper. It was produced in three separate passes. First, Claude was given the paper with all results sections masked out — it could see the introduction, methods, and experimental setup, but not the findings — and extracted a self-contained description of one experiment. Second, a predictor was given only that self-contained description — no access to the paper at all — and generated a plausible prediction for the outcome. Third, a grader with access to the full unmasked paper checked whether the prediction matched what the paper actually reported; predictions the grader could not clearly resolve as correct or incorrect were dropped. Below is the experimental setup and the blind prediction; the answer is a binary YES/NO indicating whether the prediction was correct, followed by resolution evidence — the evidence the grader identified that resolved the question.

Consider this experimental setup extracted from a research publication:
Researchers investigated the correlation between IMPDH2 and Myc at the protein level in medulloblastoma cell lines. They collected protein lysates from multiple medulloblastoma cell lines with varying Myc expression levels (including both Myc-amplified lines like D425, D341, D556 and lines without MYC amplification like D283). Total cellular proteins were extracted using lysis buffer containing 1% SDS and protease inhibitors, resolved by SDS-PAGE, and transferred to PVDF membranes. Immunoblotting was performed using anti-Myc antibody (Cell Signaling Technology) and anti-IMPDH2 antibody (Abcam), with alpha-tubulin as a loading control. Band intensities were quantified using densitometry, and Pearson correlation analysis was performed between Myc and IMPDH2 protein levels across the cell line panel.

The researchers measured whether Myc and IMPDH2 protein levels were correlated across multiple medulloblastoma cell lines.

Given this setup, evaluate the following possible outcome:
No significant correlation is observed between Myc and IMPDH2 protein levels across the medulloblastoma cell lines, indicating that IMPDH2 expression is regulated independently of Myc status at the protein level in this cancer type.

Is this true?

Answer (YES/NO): NO